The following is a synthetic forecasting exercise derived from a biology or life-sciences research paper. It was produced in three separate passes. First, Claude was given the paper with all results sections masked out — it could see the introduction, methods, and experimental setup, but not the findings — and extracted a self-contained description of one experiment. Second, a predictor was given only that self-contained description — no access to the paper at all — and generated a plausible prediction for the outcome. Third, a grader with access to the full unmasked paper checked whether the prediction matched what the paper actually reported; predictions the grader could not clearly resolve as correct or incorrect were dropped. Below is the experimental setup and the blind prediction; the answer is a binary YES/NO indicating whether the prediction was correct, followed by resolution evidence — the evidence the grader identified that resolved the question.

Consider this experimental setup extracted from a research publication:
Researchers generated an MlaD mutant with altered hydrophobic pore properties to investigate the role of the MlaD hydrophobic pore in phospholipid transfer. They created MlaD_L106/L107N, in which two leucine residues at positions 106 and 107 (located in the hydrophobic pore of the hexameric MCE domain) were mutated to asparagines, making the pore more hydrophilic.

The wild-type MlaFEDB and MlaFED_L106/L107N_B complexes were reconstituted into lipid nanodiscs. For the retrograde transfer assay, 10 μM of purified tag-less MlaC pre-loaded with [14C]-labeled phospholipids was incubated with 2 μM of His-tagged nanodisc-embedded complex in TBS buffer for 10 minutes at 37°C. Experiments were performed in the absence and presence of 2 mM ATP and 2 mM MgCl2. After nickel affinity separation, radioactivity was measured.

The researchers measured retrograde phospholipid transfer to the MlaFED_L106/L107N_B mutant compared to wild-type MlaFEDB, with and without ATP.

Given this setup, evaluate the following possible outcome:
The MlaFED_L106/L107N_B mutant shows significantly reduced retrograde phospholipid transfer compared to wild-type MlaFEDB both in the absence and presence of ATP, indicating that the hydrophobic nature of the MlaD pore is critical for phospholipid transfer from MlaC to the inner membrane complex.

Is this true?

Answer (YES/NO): NO